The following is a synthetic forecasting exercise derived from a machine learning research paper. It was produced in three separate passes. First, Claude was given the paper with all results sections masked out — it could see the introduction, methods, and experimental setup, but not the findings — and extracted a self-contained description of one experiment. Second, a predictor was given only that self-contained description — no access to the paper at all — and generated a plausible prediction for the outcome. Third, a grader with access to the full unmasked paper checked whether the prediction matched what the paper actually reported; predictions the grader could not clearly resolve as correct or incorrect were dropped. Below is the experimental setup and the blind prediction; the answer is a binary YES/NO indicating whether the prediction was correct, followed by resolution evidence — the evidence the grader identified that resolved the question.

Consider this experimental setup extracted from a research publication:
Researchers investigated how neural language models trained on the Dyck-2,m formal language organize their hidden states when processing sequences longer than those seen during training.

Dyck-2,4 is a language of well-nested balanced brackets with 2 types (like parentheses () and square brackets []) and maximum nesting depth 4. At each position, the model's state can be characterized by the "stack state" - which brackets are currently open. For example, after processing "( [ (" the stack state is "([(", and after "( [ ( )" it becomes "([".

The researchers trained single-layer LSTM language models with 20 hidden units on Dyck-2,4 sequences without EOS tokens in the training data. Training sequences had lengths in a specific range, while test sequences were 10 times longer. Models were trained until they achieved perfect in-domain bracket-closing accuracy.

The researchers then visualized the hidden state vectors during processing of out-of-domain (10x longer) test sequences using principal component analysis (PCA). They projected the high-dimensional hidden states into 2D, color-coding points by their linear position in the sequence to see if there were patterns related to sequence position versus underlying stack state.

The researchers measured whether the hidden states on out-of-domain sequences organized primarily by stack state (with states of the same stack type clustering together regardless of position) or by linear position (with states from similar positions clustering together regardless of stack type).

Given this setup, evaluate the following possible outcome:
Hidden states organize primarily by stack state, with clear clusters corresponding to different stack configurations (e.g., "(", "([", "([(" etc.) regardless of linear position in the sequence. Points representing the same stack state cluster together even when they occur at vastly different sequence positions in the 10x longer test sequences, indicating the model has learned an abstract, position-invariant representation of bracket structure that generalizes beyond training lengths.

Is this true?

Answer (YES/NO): NO